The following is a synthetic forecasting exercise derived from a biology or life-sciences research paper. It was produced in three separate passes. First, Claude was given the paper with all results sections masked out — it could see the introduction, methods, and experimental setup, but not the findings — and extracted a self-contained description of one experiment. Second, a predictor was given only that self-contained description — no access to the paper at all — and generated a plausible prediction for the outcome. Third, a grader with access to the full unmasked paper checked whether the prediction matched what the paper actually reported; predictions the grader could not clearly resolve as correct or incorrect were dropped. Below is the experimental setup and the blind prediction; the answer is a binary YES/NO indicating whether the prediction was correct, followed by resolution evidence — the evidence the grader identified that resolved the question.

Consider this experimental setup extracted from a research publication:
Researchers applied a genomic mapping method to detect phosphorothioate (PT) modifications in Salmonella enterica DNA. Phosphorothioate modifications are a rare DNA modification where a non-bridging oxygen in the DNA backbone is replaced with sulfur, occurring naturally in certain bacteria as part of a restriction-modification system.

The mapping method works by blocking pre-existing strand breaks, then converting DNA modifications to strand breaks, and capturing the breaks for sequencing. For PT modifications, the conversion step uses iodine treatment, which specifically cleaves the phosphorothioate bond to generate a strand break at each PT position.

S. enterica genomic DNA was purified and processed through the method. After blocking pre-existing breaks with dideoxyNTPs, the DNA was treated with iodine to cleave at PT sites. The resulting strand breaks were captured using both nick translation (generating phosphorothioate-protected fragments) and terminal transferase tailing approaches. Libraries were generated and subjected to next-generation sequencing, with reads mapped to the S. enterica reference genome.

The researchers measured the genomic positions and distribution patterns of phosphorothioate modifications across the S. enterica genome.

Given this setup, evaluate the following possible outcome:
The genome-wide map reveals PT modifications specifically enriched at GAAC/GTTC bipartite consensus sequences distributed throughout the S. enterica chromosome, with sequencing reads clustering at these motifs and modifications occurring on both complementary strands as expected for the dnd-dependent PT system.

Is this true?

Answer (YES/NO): YES